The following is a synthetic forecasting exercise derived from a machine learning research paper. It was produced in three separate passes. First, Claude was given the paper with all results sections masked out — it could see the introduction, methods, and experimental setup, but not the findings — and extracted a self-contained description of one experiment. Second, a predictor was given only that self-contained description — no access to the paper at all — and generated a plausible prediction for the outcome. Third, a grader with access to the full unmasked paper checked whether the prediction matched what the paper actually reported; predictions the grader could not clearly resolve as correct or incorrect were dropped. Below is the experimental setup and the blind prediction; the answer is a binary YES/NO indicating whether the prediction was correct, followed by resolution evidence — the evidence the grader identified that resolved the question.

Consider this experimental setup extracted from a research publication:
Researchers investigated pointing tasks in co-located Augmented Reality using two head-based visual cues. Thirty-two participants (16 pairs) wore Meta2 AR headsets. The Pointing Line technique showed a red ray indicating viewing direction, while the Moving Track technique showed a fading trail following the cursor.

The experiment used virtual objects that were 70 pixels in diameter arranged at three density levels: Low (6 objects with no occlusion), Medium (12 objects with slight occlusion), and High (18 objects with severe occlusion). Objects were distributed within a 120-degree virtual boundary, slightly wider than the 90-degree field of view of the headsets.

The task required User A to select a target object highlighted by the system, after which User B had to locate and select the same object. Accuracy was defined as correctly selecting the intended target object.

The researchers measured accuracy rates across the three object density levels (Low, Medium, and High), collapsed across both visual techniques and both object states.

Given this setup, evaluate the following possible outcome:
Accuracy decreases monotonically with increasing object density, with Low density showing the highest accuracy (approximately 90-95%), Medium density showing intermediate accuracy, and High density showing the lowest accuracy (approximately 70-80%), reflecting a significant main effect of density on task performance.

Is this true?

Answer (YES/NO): NO